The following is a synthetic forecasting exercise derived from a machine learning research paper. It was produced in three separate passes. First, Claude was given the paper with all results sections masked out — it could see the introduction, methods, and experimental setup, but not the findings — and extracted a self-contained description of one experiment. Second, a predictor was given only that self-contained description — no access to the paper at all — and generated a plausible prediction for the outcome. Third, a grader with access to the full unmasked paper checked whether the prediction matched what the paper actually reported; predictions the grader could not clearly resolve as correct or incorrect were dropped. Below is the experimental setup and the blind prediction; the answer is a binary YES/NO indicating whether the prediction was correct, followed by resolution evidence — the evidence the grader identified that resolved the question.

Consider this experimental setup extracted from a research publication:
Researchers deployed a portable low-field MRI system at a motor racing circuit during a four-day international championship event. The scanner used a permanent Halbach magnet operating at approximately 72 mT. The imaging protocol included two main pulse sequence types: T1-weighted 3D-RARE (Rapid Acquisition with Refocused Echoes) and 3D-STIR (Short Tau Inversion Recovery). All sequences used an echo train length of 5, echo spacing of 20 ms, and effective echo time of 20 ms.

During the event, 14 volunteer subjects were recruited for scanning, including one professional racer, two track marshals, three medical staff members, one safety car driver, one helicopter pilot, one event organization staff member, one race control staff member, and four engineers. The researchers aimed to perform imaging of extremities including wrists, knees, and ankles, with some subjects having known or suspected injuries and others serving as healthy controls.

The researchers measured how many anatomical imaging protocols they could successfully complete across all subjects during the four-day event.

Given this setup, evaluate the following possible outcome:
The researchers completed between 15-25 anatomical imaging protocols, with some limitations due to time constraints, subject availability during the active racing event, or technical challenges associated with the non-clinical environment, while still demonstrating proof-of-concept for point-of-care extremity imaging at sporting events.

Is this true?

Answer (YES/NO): YES